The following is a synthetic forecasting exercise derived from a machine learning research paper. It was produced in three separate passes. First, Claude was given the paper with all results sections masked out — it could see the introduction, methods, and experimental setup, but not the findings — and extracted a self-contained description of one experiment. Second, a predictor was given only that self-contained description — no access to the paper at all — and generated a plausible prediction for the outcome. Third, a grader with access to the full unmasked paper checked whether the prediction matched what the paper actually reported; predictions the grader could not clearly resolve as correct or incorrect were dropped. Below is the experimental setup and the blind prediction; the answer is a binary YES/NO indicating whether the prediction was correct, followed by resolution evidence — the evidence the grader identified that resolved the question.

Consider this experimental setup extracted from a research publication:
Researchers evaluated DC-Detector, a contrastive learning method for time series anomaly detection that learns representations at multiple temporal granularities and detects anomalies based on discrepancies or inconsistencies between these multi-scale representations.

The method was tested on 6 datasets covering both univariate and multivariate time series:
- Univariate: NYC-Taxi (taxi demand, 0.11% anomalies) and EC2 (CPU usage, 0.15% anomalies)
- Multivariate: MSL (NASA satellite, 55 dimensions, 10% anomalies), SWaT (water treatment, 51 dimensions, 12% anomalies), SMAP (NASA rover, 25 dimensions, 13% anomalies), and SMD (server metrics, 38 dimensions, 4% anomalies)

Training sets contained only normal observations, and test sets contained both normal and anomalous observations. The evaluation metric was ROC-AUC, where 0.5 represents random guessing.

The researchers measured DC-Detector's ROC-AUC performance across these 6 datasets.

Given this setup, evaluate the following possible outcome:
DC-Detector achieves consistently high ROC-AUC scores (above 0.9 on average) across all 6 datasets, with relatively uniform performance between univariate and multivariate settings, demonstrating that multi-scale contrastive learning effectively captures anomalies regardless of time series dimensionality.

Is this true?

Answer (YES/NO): NO